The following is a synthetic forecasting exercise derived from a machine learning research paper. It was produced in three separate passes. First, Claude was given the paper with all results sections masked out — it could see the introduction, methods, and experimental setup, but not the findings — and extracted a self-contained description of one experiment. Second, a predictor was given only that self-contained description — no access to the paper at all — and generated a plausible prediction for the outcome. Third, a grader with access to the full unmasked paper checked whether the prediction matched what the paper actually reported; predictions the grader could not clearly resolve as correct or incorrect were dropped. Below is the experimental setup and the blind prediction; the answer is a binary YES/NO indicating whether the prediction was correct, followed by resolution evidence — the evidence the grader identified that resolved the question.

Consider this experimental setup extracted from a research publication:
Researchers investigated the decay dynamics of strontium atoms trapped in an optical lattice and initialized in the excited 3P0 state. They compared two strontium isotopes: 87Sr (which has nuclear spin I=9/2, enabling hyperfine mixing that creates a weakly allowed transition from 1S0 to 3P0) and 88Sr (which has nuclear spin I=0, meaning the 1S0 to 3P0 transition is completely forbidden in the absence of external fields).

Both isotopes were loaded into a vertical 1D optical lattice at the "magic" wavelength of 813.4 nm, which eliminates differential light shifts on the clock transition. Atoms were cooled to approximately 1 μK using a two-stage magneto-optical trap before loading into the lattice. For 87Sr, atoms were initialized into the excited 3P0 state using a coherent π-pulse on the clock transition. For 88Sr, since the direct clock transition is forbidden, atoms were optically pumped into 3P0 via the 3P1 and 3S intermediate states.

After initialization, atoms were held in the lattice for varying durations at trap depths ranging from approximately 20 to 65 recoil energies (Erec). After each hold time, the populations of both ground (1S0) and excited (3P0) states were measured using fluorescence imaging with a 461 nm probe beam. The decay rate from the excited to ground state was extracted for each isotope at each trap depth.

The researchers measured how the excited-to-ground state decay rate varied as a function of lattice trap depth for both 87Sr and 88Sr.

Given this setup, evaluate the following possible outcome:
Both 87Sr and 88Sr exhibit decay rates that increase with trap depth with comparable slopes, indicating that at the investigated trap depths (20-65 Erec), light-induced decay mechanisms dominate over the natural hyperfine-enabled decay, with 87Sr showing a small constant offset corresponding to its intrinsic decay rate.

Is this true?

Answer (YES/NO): NO